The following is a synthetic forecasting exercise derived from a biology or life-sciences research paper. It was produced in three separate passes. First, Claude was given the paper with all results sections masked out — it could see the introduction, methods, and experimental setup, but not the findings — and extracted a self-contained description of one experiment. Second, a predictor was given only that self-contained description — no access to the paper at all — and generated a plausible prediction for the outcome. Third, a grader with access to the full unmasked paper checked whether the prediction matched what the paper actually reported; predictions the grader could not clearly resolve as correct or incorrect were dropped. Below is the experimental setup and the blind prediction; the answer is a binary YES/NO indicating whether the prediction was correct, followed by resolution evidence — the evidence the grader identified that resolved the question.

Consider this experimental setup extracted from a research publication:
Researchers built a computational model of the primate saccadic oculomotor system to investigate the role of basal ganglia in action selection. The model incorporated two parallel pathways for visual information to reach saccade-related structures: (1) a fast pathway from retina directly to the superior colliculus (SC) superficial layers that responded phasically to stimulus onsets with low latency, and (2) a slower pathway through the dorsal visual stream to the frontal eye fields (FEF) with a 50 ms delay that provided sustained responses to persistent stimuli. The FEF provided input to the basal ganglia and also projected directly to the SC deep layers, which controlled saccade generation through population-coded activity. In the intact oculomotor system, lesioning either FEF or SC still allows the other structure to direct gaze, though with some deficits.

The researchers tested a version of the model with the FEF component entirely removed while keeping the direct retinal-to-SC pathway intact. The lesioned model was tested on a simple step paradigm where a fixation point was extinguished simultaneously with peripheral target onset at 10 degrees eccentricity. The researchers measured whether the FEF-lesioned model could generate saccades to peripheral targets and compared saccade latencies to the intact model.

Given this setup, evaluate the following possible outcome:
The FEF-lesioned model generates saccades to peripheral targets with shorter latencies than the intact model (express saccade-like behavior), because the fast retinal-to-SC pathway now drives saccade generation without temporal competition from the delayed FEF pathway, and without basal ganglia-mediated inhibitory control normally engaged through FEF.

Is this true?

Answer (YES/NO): YES